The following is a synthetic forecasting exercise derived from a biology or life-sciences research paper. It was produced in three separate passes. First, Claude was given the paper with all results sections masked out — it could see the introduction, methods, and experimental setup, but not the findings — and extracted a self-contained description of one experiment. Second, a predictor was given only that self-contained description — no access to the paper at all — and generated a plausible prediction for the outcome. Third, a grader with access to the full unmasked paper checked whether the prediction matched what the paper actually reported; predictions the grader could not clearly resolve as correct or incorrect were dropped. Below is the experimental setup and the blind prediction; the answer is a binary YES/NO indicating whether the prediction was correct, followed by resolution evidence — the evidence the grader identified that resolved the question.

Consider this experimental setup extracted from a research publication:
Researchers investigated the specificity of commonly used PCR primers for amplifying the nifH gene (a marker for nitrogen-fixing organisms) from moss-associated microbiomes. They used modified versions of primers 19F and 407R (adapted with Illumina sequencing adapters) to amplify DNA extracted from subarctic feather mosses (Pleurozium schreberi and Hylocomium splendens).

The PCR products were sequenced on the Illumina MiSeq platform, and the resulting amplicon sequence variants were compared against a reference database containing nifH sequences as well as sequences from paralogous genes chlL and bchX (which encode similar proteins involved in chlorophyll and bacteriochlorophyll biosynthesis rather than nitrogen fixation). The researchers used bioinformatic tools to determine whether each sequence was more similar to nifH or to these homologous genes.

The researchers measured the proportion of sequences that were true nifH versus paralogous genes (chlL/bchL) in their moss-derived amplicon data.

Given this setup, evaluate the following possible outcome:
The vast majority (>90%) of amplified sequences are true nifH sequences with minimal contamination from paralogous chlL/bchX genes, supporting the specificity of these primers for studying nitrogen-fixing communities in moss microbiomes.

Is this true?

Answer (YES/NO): NO